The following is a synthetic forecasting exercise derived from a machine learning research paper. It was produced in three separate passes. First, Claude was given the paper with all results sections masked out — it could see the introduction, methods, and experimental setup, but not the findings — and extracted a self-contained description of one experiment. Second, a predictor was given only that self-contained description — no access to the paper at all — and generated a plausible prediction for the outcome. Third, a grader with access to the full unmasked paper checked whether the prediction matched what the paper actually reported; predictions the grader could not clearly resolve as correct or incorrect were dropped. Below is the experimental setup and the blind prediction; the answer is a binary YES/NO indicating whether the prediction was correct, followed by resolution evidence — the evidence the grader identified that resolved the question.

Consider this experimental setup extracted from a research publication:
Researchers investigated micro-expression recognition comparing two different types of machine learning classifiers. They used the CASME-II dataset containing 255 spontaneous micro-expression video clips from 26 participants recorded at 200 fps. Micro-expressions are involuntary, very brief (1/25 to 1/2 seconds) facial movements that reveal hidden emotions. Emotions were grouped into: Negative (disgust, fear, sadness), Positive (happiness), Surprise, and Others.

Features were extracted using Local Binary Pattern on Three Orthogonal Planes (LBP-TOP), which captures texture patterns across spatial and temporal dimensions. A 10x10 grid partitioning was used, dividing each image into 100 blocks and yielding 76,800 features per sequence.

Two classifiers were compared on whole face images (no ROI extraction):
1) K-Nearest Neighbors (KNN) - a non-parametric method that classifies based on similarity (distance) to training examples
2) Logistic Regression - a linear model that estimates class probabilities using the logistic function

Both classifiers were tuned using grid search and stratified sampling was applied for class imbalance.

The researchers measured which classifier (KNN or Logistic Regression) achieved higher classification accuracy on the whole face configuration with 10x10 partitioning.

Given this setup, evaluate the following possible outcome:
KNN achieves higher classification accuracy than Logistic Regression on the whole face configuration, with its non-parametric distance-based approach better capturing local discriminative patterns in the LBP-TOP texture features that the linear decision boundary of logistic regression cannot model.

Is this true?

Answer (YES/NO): NO